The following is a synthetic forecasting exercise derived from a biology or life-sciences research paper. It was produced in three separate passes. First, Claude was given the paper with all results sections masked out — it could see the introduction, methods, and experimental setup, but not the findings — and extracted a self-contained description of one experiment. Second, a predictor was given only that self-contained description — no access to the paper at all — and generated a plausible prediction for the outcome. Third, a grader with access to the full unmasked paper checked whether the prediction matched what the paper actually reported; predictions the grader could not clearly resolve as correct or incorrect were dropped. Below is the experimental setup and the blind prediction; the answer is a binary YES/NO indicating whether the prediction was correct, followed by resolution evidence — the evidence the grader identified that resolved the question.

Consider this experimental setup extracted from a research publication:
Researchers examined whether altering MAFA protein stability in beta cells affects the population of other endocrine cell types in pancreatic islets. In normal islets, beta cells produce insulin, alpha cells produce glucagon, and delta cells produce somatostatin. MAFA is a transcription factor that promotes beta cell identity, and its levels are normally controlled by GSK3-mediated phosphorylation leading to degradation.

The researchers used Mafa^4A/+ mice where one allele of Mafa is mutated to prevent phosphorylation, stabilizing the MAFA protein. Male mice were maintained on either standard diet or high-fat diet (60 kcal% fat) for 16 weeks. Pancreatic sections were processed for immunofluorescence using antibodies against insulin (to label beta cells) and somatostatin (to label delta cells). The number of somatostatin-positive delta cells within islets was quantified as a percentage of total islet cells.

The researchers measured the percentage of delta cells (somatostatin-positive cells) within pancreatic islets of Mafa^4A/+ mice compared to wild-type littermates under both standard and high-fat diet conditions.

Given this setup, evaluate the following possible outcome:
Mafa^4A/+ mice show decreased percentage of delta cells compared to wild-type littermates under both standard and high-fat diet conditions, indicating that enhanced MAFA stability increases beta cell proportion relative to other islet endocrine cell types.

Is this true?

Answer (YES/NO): NO